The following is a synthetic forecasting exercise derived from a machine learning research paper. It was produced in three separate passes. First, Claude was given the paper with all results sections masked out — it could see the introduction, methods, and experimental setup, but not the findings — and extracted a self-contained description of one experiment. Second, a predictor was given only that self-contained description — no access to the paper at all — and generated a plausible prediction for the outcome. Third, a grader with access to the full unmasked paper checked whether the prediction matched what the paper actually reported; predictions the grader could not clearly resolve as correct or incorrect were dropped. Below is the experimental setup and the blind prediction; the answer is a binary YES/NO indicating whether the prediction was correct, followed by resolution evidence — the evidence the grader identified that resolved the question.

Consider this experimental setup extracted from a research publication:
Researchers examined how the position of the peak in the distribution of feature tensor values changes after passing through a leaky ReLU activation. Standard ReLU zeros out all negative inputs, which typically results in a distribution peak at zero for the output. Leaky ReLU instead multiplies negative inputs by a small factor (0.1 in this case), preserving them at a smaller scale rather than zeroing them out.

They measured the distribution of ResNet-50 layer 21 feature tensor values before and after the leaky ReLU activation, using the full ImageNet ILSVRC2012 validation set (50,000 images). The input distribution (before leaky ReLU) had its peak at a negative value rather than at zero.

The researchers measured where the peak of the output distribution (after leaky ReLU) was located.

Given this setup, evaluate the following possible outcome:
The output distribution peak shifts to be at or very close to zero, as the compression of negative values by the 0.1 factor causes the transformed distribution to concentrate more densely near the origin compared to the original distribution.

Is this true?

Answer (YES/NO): NO